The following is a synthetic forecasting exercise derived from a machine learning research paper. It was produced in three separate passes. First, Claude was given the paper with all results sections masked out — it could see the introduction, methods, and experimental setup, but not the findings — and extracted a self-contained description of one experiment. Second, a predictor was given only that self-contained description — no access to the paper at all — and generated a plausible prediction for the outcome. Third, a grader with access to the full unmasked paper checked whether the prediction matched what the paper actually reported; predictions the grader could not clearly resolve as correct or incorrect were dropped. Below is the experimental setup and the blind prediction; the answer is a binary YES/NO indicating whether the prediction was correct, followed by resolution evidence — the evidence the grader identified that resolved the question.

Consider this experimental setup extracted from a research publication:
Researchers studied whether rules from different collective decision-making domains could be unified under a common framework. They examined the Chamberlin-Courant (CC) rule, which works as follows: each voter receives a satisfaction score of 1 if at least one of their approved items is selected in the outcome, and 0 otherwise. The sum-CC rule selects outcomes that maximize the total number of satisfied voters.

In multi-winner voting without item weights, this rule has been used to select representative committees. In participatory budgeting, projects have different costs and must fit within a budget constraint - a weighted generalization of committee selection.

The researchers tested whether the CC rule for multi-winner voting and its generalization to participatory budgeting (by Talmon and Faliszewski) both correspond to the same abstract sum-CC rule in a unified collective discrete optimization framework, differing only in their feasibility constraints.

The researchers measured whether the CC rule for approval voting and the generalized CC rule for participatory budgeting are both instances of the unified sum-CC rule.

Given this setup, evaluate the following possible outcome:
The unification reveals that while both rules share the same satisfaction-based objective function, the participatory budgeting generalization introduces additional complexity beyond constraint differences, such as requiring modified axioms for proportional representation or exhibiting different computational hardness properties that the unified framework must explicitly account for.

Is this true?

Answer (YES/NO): NO